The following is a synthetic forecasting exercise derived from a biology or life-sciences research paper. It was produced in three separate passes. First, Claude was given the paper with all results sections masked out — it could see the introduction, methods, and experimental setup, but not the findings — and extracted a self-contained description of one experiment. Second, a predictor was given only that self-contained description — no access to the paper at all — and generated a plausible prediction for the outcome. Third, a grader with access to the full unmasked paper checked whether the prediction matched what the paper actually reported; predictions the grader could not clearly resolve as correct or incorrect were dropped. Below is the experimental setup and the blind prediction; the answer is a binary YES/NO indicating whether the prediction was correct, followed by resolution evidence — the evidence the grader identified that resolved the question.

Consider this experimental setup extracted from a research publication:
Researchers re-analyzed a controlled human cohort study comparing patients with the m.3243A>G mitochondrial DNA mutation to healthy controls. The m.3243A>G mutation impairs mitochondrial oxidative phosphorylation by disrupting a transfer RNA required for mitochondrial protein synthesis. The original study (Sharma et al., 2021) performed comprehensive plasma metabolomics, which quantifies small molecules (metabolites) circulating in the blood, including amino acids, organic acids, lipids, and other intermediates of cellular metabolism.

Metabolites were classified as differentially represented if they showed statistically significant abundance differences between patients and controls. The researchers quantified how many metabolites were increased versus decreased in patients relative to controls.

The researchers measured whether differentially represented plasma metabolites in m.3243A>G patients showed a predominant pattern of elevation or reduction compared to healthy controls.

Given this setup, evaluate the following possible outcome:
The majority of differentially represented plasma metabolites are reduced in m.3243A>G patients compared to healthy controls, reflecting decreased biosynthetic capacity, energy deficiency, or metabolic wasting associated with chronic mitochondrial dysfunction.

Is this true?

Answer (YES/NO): NO